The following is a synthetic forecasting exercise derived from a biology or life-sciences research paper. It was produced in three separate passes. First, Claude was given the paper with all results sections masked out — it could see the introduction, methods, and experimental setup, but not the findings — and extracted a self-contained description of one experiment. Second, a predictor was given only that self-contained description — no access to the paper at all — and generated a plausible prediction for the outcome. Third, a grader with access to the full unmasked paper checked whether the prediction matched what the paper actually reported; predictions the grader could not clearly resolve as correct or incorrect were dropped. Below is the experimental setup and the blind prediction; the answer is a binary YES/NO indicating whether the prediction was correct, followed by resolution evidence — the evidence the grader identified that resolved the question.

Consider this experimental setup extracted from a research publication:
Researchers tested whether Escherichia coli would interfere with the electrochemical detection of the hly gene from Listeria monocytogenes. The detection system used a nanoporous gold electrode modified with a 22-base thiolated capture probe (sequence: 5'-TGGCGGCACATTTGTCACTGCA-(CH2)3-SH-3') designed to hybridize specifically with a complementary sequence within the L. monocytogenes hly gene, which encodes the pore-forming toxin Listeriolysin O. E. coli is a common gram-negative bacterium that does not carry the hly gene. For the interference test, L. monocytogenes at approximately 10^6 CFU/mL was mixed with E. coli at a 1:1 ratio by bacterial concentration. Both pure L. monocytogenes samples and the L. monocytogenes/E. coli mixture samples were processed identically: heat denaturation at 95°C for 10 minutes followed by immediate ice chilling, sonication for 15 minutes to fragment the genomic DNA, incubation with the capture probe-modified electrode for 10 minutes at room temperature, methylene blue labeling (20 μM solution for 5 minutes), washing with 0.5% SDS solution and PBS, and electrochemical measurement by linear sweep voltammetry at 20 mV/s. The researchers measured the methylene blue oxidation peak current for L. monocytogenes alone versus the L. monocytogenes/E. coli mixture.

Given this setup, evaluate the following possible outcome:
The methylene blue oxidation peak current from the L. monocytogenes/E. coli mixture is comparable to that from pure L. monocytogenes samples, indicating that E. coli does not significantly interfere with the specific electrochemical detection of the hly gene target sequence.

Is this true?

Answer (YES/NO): YES